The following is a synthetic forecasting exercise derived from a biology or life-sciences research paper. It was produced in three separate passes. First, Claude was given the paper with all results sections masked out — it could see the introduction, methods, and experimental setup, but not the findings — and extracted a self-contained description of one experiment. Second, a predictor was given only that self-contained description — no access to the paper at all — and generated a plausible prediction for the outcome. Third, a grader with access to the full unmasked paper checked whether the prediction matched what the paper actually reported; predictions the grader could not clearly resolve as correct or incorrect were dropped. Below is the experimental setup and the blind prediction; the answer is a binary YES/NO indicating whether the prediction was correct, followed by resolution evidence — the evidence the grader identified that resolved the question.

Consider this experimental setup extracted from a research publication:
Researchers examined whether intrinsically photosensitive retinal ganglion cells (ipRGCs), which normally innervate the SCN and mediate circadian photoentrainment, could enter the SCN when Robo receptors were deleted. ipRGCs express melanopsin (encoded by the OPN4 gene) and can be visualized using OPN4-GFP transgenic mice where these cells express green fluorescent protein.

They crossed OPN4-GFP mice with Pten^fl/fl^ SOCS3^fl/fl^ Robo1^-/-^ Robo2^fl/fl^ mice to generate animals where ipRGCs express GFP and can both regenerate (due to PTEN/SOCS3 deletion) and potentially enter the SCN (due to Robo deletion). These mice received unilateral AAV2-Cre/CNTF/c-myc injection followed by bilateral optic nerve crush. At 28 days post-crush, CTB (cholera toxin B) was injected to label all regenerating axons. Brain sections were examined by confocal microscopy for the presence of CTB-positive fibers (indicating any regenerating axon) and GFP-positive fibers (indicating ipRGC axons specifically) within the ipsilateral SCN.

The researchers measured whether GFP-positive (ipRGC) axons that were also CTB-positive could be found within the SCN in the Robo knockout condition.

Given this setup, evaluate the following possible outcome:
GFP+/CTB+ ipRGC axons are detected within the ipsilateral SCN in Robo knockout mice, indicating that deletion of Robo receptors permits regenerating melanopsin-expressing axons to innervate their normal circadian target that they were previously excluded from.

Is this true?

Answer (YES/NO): YES